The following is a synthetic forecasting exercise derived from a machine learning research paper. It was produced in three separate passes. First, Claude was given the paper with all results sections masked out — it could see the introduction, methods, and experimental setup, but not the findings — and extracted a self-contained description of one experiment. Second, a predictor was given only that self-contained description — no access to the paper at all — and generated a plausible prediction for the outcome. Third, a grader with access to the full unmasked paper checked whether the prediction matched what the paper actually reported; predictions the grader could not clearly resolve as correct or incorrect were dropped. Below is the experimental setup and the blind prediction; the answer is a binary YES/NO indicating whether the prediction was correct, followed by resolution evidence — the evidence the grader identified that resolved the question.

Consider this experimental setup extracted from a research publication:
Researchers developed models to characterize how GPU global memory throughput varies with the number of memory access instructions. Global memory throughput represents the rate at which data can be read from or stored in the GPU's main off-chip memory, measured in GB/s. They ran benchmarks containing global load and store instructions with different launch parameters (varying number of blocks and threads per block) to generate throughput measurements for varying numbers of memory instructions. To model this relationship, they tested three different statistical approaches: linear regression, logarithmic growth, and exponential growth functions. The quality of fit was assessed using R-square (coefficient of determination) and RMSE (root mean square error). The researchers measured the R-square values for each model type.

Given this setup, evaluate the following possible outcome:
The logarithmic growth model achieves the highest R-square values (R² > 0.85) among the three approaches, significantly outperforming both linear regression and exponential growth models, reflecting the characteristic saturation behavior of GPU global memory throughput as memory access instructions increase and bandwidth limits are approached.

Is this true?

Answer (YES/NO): NO